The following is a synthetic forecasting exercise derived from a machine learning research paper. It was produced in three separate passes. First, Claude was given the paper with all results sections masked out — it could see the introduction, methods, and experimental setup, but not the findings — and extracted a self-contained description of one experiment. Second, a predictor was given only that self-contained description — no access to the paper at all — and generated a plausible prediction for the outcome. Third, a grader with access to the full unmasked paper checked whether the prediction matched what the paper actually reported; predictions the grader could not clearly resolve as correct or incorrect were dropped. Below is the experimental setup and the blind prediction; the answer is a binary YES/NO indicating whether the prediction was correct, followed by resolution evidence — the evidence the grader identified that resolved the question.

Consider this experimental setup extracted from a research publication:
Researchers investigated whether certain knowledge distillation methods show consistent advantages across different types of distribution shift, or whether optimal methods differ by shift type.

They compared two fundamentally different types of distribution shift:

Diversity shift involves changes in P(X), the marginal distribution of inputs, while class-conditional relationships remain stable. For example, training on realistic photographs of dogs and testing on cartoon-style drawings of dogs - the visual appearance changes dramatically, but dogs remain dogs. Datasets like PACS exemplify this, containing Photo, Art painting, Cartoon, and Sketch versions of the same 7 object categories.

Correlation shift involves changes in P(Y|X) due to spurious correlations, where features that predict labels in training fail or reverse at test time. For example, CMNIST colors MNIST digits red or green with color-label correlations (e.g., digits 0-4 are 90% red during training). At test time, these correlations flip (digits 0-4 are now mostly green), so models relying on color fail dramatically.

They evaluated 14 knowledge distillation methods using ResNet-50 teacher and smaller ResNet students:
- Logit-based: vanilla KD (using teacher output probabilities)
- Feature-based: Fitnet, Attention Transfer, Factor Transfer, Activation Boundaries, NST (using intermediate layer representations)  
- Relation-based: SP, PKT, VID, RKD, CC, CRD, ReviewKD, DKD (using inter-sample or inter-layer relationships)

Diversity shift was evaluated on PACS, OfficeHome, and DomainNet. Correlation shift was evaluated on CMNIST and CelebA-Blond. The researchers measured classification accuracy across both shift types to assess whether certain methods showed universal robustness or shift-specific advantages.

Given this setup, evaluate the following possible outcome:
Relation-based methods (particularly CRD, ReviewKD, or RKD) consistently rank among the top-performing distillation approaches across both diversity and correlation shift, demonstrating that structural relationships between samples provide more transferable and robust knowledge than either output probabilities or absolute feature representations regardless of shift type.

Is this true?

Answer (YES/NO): NO